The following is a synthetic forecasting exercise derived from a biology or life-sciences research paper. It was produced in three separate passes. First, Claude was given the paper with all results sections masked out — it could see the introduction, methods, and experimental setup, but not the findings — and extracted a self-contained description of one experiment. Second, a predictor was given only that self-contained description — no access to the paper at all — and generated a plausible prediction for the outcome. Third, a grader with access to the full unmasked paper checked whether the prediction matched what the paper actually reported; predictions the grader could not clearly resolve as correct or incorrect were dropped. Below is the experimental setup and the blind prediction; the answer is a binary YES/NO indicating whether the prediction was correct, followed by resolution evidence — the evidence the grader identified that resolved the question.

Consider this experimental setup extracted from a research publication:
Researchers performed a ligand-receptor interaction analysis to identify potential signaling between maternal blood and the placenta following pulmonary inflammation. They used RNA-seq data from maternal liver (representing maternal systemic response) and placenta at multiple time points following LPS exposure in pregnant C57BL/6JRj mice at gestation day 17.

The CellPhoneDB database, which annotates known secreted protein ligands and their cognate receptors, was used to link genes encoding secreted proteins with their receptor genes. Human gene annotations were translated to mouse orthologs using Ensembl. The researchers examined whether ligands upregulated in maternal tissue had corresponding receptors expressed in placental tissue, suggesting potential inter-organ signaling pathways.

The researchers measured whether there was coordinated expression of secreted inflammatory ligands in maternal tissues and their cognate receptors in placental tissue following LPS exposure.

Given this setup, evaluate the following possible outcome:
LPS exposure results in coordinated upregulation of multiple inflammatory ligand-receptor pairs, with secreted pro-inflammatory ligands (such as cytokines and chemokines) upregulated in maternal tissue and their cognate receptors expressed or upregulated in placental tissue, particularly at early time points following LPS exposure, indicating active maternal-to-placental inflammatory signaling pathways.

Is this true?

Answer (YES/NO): NO